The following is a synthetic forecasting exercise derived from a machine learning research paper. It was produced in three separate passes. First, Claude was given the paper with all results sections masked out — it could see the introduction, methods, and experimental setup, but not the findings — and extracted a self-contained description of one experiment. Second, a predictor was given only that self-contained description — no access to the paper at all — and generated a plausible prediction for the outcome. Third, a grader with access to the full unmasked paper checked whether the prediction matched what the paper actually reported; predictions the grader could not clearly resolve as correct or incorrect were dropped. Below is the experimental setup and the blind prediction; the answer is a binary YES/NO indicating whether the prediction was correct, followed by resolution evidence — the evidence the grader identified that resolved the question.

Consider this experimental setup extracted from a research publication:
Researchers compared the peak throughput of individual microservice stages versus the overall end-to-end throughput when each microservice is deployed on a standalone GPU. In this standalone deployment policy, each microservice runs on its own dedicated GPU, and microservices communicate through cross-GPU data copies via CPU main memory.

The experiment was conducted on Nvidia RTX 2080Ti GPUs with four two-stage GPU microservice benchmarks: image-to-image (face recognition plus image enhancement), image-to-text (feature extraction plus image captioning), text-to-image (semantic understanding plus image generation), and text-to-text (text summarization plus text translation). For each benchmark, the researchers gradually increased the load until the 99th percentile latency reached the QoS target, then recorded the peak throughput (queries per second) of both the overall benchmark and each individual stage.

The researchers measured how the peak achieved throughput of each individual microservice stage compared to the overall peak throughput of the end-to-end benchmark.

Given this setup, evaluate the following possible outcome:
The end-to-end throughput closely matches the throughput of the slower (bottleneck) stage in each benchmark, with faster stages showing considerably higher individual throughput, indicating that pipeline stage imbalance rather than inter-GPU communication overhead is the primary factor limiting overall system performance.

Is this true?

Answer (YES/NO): YES